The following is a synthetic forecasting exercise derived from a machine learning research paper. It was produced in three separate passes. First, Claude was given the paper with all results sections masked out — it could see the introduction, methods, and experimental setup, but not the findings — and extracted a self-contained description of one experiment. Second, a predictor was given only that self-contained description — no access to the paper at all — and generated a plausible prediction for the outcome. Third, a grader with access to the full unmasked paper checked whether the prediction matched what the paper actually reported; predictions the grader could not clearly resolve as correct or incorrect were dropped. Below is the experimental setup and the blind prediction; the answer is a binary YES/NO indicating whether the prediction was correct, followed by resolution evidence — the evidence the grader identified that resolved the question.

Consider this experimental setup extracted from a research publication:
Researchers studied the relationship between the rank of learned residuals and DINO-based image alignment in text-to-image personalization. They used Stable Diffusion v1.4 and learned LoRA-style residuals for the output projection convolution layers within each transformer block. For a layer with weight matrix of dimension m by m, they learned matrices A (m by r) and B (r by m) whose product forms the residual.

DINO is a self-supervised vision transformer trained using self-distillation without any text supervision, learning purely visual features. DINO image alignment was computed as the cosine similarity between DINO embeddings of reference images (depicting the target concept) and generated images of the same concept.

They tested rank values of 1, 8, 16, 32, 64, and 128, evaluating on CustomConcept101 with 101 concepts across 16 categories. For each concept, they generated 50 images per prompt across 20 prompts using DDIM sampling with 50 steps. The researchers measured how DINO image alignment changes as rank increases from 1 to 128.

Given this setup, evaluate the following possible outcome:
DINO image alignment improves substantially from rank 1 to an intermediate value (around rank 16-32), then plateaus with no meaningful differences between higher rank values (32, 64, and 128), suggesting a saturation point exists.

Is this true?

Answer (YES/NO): NO